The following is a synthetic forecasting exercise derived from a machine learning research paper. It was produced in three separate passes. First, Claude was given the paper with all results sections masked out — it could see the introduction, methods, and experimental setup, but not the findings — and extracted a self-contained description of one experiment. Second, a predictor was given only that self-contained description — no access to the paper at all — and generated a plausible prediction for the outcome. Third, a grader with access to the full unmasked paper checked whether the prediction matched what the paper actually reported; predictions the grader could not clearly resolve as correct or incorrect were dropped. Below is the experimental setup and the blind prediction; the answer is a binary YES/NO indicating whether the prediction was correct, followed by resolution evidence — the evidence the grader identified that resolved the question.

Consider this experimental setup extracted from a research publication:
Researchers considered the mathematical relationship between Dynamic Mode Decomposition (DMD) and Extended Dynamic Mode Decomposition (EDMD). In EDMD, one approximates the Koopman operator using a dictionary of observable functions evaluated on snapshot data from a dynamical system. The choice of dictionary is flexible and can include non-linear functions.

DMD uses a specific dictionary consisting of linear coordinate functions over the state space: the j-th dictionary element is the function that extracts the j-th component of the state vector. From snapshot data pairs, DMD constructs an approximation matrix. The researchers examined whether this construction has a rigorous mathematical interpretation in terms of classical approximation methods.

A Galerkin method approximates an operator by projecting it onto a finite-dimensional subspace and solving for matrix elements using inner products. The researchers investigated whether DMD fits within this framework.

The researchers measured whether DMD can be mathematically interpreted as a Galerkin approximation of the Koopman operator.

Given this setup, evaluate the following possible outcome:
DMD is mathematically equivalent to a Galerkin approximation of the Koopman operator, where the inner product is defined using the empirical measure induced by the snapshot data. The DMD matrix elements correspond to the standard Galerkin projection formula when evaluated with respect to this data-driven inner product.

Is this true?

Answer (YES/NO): YES